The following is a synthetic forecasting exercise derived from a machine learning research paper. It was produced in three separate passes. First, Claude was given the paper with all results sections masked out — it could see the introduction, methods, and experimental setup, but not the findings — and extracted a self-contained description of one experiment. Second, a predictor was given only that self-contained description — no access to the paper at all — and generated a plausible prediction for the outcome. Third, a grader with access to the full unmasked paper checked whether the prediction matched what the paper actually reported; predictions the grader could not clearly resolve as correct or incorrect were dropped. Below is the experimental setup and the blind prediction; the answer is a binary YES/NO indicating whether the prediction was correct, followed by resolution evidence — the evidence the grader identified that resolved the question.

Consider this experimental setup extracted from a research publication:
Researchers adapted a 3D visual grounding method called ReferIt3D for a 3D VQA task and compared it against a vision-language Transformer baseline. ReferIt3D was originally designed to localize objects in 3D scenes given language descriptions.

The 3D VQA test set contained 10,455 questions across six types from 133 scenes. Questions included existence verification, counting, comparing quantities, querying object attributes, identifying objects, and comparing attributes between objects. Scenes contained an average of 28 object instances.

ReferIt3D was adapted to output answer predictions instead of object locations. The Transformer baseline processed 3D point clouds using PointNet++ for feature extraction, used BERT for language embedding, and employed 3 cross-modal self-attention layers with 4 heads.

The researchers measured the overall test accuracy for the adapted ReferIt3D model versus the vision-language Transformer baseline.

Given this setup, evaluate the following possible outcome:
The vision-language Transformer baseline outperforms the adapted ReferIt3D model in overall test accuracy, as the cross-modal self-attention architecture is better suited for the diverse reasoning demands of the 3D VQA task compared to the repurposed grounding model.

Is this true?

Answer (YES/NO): YES